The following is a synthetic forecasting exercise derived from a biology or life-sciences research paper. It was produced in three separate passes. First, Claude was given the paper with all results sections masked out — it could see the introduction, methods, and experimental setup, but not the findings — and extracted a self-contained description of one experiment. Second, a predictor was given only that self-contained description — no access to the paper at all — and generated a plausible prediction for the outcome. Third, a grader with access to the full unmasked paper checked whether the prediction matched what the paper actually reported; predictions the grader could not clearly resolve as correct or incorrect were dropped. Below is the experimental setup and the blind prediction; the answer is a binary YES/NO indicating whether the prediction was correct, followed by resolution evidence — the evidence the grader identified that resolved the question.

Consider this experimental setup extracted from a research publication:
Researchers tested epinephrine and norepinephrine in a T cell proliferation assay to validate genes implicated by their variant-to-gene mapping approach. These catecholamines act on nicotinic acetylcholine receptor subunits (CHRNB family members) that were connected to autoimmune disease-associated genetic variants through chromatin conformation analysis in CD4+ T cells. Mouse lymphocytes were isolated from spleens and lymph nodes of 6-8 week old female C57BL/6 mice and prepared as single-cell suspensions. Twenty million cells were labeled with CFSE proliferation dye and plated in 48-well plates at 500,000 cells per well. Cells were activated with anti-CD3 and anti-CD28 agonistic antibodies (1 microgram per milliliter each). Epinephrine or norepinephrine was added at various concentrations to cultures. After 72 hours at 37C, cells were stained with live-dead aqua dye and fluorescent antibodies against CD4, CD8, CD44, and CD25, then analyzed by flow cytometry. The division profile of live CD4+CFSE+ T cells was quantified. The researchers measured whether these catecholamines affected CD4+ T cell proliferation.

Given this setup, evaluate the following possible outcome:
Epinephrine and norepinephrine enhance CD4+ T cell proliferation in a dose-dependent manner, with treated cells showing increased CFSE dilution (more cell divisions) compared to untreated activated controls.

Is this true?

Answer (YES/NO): NO